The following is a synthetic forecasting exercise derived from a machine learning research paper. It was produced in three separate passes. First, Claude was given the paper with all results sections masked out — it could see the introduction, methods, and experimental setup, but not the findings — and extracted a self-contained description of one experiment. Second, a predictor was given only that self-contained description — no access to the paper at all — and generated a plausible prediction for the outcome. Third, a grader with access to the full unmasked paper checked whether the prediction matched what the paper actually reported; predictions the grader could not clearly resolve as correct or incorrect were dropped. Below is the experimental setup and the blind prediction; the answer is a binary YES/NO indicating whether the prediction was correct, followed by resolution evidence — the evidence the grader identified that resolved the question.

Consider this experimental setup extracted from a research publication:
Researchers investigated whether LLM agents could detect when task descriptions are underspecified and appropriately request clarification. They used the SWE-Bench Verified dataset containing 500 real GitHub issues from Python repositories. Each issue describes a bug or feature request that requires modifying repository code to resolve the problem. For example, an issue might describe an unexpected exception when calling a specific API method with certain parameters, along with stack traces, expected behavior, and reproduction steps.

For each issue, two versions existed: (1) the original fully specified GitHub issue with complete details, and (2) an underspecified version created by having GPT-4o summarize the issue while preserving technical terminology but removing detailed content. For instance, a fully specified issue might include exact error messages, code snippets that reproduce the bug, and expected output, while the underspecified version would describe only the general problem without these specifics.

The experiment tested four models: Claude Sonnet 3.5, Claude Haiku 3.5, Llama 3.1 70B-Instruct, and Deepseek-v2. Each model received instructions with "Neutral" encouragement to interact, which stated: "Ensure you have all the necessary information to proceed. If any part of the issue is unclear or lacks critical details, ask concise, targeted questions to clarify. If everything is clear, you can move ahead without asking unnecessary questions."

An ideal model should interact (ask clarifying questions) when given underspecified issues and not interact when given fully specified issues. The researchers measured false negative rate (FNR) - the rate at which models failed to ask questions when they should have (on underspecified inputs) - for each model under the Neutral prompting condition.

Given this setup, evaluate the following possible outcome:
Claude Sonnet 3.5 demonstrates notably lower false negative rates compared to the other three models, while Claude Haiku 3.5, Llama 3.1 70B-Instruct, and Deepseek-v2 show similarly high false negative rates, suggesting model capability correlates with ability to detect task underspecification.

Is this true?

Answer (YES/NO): NO